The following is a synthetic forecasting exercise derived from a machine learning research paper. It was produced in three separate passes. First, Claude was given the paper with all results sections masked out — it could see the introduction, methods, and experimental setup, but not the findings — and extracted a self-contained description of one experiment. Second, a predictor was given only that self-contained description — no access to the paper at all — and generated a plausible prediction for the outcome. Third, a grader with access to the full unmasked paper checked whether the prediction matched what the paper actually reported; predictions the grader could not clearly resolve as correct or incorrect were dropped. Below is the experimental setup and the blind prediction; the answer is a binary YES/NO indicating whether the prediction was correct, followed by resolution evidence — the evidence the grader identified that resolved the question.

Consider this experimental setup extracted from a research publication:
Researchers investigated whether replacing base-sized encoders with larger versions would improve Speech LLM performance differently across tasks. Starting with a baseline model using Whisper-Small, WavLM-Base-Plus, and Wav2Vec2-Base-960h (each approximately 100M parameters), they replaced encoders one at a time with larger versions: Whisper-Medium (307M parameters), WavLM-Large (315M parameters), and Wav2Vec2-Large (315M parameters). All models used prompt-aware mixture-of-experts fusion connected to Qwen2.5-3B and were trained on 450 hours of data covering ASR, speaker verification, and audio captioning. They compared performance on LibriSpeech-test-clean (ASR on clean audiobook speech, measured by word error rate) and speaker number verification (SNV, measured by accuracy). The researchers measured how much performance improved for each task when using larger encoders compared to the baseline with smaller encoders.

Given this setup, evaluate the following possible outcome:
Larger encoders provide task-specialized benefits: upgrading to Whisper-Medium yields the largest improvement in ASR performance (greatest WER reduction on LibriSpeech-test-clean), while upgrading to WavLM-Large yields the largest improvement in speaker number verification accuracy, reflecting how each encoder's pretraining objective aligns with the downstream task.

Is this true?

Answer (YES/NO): NO